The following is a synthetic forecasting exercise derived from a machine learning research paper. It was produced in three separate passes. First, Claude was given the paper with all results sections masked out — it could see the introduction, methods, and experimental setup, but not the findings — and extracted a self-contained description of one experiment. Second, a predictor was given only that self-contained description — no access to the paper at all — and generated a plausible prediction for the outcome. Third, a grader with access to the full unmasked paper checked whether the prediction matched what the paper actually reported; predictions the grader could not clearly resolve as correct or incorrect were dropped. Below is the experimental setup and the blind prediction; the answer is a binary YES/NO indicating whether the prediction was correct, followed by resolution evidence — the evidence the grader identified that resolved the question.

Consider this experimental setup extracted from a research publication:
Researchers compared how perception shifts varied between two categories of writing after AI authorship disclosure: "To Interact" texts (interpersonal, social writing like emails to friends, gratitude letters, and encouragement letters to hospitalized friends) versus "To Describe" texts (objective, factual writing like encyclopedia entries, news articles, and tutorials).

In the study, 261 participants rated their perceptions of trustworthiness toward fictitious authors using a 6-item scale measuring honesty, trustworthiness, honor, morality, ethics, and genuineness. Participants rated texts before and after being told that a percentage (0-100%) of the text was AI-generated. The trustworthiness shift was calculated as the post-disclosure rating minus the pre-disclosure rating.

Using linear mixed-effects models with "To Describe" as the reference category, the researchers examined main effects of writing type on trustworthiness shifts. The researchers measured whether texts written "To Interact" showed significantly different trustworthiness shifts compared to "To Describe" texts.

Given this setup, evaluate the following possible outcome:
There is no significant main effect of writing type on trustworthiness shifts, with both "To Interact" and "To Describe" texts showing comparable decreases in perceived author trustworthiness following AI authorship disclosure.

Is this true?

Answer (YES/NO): NO